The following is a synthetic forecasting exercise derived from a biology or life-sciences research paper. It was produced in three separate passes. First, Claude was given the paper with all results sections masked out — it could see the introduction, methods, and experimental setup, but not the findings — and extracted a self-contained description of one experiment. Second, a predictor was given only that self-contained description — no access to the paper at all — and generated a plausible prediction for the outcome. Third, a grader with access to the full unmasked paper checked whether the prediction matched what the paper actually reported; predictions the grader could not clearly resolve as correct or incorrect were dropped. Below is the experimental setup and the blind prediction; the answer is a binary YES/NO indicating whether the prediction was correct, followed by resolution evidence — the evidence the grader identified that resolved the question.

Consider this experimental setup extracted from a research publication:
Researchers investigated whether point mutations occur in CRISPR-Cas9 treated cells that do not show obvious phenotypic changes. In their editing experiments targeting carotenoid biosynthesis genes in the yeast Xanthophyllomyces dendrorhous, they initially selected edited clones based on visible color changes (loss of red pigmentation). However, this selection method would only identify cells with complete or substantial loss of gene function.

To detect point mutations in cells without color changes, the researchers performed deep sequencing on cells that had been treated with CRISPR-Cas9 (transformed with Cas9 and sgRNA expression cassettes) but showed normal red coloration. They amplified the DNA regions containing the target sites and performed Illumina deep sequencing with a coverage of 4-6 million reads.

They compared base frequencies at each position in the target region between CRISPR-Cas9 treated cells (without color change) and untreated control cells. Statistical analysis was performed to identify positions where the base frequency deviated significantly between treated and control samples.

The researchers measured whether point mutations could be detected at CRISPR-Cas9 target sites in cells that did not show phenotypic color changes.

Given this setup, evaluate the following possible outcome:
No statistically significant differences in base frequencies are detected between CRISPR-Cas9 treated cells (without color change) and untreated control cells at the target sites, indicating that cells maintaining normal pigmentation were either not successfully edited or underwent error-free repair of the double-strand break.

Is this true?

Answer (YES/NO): NO